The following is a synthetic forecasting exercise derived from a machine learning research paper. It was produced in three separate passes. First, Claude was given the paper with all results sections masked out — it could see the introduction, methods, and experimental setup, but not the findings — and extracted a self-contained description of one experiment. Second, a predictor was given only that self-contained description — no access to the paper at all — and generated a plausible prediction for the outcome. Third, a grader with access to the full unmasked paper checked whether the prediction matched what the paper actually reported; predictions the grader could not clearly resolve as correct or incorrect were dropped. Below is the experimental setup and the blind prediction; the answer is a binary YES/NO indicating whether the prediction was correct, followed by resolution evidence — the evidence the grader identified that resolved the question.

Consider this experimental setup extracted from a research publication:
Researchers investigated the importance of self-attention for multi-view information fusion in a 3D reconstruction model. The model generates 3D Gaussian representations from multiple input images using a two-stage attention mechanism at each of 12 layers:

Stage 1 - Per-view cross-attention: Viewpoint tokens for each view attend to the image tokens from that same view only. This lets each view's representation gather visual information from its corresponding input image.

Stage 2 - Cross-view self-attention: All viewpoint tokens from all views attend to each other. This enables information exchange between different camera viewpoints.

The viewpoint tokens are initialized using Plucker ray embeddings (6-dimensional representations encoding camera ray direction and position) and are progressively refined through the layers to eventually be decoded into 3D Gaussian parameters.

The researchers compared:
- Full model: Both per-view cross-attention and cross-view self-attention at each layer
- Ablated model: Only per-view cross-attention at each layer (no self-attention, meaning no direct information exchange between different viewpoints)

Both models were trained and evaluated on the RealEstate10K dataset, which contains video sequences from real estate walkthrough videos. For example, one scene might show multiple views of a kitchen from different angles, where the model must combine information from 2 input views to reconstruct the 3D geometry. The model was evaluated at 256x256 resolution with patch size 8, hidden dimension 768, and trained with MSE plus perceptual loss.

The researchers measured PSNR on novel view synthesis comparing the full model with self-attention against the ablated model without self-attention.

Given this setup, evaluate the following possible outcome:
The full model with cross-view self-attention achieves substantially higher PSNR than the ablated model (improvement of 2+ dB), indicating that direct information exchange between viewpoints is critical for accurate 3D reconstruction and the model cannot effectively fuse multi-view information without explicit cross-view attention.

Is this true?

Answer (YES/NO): YES